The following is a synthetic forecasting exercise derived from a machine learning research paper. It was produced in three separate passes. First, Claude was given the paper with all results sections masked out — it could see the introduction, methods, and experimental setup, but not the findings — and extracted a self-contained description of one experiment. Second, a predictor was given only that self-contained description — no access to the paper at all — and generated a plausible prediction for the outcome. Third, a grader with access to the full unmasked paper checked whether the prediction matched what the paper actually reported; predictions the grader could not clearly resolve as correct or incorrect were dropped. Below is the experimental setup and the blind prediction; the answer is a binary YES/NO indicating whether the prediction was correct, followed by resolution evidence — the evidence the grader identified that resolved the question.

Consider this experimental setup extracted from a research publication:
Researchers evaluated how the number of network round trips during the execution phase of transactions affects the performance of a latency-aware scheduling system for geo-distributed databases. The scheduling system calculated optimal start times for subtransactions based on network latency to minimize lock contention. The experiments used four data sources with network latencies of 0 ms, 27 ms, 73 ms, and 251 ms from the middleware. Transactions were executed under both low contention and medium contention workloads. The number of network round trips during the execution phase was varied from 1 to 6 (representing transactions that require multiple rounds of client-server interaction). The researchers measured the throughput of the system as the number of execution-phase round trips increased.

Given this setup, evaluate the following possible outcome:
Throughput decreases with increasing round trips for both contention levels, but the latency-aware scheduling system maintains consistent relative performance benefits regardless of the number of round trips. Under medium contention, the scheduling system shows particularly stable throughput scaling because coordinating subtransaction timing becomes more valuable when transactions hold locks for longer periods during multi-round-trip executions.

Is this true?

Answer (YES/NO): NO